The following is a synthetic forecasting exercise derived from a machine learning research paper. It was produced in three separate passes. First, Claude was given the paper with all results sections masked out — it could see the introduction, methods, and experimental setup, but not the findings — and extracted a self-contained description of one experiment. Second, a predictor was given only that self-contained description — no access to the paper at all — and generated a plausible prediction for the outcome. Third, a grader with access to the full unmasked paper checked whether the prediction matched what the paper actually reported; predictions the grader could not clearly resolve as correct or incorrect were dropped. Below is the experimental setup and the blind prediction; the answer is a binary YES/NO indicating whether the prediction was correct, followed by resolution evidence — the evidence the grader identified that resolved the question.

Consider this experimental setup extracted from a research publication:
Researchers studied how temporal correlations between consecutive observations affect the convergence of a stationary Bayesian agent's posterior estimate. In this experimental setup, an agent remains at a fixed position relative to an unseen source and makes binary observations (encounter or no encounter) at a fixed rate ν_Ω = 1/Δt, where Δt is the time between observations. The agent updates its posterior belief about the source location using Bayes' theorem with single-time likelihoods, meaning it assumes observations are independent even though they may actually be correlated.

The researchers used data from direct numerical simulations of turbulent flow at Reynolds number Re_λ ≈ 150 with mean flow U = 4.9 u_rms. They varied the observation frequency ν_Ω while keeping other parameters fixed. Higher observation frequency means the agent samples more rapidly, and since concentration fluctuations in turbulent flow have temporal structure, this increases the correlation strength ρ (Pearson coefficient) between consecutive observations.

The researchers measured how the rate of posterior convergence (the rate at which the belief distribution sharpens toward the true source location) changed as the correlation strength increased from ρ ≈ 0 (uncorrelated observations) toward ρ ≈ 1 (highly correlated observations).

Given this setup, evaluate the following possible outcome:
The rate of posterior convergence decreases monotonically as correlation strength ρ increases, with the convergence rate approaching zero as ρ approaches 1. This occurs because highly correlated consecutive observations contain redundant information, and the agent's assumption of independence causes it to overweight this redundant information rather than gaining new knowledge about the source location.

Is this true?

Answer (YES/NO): YES